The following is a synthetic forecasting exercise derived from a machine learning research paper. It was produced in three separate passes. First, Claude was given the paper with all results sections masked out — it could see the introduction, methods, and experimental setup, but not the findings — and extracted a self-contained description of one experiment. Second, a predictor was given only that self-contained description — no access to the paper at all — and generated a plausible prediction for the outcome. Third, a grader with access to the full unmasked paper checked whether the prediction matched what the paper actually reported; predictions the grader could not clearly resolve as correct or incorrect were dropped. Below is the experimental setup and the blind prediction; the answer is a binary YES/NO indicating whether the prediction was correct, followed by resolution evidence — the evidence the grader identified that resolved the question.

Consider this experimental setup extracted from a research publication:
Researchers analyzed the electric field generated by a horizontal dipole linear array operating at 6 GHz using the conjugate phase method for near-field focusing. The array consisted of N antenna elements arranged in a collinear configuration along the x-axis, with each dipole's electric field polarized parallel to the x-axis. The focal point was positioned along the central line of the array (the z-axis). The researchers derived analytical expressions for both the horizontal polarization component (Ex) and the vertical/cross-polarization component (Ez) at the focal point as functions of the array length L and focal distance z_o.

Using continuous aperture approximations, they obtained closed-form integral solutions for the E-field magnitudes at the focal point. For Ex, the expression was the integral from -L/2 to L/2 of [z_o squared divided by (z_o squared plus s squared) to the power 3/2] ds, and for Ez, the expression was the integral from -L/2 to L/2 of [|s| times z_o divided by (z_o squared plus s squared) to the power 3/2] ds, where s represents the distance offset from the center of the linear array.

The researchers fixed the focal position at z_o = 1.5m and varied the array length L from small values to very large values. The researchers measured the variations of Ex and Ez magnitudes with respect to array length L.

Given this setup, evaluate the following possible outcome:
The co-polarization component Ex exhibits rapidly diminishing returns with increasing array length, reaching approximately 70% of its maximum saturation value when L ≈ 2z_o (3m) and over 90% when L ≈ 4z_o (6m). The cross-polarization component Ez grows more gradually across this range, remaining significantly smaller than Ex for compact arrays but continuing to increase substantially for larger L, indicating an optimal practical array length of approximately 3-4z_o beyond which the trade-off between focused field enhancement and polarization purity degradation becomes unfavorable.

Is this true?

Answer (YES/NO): NO